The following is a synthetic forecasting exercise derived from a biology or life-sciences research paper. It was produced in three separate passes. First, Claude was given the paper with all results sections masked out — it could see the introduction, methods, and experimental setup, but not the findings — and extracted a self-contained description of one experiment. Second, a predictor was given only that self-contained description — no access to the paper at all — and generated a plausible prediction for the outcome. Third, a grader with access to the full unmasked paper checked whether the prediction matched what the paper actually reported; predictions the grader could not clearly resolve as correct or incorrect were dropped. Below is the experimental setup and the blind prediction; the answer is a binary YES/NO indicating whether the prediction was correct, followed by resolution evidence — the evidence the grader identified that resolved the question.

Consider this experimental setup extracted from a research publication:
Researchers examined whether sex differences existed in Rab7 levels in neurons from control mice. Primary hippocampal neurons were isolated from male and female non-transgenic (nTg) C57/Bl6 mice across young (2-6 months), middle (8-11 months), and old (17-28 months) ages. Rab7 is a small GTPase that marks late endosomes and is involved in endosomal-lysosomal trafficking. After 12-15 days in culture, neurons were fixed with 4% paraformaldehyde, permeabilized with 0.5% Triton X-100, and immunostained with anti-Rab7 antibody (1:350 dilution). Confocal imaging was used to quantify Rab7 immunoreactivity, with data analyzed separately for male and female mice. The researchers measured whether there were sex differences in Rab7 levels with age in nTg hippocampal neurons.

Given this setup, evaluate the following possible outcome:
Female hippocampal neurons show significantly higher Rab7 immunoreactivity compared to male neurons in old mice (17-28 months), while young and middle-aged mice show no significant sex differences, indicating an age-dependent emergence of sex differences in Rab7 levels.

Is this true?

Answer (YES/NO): NO